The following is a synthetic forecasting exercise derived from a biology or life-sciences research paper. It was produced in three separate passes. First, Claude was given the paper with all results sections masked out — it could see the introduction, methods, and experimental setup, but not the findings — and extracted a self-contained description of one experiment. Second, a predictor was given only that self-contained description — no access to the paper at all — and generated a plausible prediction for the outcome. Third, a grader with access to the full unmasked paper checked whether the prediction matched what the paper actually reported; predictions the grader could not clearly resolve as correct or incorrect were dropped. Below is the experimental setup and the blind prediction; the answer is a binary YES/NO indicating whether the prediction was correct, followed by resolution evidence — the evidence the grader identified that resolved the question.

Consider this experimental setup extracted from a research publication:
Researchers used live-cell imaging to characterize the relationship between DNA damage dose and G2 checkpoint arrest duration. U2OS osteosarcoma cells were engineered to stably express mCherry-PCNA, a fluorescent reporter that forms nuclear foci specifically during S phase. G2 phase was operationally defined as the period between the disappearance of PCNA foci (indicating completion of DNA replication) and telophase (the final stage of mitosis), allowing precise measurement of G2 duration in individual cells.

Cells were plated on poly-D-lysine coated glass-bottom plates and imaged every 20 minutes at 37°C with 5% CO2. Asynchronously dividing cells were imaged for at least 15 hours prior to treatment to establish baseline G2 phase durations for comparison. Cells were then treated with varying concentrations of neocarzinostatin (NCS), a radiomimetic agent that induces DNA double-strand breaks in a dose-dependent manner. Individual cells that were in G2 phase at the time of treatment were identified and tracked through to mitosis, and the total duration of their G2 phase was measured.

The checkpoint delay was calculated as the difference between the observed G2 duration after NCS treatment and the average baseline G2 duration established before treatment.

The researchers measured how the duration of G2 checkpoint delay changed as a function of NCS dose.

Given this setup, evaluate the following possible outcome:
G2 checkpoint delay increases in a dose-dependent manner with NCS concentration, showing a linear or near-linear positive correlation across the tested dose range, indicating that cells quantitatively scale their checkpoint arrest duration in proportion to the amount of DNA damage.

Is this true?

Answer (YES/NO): YES